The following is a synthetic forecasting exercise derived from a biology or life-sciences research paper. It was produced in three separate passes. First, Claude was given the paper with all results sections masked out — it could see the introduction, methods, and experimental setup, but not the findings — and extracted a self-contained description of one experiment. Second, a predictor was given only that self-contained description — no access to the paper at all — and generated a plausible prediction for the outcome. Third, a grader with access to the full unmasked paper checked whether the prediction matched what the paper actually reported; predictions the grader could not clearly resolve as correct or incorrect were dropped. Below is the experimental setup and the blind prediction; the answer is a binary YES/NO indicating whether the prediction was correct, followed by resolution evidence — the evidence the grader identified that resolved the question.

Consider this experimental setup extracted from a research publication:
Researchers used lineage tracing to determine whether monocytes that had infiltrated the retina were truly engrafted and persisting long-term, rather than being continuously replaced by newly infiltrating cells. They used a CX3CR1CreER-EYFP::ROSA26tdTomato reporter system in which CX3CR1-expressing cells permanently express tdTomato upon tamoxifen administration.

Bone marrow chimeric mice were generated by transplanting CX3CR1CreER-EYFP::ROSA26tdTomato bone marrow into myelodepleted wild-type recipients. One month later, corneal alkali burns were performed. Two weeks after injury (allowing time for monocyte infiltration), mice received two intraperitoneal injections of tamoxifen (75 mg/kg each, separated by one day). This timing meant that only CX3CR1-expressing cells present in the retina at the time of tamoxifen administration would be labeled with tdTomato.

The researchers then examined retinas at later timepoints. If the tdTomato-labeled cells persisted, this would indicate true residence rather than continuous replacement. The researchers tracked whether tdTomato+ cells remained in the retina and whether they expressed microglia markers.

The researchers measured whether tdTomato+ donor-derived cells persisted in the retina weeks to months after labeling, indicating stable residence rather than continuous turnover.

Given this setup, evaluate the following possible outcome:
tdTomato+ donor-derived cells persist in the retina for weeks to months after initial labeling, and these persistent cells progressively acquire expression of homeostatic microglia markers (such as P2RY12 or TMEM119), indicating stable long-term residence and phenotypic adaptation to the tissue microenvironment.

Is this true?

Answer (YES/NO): YES